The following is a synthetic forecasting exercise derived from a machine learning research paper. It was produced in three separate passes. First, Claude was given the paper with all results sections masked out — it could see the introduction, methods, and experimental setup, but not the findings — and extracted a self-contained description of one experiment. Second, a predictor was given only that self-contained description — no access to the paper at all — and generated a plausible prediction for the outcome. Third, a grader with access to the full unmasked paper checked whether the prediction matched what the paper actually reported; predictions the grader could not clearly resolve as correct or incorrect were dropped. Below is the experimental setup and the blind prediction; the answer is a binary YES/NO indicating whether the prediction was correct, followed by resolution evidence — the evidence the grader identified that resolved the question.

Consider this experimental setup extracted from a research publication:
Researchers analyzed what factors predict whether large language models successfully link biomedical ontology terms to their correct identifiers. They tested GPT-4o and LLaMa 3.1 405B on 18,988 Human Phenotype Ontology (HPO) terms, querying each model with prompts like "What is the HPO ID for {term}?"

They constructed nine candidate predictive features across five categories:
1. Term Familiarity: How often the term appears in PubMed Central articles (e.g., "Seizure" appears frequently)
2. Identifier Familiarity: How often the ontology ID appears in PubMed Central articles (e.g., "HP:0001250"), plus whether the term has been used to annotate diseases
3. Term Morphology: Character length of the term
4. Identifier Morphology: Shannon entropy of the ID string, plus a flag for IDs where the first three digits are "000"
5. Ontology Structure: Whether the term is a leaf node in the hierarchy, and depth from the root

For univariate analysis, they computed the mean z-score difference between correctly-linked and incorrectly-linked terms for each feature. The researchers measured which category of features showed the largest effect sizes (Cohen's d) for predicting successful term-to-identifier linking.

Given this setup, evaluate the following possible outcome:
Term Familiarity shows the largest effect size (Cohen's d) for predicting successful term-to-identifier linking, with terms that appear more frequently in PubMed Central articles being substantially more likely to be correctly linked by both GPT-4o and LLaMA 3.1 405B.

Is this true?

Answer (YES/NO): NO